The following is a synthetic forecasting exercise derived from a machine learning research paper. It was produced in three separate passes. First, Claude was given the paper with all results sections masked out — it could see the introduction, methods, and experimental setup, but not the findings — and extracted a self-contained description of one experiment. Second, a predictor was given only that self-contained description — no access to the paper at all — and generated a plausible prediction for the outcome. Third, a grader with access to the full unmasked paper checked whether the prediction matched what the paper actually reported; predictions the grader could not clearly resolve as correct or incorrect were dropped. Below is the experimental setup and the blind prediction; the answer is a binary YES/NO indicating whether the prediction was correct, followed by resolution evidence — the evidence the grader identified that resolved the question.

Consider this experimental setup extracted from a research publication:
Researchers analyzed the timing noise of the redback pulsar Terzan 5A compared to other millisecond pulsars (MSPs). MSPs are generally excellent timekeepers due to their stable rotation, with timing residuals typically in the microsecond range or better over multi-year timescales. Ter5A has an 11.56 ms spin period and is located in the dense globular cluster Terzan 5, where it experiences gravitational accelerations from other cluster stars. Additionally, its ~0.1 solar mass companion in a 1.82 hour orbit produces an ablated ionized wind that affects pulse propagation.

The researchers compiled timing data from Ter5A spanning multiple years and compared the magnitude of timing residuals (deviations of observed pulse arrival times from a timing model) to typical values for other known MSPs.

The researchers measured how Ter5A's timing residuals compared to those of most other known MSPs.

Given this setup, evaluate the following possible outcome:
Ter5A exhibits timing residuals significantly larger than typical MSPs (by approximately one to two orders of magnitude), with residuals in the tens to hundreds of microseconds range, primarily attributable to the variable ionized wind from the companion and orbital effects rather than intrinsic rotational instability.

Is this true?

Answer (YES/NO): NO